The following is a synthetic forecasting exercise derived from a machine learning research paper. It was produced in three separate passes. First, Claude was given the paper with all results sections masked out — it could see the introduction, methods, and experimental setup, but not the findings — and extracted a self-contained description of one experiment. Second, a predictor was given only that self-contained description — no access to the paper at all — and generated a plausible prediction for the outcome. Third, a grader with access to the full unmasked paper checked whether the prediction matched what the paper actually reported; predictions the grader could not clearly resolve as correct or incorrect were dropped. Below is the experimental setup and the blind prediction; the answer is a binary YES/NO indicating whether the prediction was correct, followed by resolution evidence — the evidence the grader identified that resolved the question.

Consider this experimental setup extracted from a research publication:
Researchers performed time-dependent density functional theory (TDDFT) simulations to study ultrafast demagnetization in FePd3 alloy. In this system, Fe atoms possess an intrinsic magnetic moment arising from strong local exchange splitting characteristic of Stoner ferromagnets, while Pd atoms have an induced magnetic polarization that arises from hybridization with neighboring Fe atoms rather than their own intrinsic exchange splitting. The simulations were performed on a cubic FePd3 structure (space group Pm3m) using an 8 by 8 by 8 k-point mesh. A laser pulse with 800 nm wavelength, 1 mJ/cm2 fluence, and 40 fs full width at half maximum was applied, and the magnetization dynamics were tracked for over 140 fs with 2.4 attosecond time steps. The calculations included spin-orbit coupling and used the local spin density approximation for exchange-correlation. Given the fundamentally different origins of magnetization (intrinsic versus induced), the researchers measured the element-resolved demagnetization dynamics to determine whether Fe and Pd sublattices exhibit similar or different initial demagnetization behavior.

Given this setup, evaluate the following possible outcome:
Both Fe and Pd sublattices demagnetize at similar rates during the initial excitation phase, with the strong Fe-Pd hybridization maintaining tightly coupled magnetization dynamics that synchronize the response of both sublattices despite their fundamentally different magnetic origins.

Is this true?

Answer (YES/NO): NO